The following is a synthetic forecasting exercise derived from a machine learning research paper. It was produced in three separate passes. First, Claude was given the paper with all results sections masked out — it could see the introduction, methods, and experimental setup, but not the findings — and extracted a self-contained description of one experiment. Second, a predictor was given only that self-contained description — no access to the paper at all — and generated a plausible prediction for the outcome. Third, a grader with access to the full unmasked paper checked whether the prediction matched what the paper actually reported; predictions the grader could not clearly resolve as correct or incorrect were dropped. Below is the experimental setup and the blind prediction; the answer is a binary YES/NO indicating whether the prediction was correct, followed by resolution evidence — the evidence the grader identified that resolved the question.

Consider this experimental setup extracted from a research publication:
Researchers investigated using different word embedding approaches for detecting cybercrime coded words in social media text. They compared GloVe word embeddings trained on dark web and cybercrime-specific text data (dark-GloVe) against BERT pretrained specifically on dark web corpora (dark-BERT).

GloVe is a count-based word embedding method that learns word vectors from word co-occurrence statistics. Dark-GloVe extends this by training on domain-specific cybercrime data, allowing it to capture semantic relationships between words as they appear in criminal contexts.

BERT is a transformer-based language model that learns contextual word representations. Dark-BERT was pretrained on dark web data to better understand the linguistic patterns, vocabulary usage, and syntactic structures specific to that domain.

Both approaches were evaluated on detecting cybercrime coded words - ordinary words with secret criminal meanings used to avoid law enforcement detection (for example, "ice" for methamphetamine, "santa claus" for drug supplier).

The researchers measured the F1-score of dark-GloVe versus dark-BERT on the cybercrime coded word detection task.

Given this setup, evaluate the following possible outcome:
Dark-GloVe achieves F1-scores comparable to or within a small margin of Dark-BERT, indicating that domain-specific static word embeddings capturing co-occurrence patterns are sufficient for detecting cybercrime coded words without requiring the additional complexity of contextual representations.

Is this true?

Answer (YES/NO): YES